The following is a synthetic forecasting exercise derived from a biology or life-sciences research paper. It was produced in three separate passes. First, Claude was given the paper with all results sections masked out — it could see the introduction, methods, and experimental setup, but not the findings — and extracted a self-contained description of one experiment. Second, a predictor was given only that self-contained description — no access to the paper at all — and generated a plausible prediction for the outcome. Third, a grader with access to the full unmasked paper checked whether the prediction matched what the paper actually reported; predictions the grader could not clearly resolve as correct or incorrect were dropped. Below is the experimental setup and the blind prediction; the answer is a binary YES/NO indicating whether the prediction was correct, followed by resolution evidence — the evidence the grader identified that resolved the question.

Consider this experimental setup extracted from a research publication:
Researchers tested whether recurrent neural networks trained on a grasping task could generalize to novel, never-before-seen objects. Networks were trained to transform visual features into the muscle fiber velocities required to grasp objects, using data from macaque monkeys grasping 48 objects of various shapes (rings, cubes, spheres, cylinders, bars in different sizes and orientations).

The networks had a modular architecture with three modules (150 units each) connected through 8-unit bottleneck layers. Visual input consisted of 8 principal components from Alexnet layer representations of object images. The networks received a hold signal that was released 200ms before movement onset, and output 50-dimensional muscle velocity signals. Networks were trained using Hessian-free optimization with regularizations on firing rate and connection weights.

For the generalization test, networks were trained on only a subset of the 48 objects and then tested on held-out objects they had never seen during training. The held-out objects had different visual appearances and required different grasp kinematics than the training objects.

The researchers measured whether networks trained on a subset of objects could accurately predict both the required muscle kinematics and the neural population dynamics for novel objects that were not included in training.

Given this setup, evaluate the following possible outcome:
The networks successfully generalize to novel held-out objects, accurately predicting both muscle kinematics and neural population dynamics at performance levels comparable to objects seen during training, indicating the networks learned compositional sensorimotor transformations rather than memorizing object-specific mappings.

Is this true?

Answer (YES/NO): YES